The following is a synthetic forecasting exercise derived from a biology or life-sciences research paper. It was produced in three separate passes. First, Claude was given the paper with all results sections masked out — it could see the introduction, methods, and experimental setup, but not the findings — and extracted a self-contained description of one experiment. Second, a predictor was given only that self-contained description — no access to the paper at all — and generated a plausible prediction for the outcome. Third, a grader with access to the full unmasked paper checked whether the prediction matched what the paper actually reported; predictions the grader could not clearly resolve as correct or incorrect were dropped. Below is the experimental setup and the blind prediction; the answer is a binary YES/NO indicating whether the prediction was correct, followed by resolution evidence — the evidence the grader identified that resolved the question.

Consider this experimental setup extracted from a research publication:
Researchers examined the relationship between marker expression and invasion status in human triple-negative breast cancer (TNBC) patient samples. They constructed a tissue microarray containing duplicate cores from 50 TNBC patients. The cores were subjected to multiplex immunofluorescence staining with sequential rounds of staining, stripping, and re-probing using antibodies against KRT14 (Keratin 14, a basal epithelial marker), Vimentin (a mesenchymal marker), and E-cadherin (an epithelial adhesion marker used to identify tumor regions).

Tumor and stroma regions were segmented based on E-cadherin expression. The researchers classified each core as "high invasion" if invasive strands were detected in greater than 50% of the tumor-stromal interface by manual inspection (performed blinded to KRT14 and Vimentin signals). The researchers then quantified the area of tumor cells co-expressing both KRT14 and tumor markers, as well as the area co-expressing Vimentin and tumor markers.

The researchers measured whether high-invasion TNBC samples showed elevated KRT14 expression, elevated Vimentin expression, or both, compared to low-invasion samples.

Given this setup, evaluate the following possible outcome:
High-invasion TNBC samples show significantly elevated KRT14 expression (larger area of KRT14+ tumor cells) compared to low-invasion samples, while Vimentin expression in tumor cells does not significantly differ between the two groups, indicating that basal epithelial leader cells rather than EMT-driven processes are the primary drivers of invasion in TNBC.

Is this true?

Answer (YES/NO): NO